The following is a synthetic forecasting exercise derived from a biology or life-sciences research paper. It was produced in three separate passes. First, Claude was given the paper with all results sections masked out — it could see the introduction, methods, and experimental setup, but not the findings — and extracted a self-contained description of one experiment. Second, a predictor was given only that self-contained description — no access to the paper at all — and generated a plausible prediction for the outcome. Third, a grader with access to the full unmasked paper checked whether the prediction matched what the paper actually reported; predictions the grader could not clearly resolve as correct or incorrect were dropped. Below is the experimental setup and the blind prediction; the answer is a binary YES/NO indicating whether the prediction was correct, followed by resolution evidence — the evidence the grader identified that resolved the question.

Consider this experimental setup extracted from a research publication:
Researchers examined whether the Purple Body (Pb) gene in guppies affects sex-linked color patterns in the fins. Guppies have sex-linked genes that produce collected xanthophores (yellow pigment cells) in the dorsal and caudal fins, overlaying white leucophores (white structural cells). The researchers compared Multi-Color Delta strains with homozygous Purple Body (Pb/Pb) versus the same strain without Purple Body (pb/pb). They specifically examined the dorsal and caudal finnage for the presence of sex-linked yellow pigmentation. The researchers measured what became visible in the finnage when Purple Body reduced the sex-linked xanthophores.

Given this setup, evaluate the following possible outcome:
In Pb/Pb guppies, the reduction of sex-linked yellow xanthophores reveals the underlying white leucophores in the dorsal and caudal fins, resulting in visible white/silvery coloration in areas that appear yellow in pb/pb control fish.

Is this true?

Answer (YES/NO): YES